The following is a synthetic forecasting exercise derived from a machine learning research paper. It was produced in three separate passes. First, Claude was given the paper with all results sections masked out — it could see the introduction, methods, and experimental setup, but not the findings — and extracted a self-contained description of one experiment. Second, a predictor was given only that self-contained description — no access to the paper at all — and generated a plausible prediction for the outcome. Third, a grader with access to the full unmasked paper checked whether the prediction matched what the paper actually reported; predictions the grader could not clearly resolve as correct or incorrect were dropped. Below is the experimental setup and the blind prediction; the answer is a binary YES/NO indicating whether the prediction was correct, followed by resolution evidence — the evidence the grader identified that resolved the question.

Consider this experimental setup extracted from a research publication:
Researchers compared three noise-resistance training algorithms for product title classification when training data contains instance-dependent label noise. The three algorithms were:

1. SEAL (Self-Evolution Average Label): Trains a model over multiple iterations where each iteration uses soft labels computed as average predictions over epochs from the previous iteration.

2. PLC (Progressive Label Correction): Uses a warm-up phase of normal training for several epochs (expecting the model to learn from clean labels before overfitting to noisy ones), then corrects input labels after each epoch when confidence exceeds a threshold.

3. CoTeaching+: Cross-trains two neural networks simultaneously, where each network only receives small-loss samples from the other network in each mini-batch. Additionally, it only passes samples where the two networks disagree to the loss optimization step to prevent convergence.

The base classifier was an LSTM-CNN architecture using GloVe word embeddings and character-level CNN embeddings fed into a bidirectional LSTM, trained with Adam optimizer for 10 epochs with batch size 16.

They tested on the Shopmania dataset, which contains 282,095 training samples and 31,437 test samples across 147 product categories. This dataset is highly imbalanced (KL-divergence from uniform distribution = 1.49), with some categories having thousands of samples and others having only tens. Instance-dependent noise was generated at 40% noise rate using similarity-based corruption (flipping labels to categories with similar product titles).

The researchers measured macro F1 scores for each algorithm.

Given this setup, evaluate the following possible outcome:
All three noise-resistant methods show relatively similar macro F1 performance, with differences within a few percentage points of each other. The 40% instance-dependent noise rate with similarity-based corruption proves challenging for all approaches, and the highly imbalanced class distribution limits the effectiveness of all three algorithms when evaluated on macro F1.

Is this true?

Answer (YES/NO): NO